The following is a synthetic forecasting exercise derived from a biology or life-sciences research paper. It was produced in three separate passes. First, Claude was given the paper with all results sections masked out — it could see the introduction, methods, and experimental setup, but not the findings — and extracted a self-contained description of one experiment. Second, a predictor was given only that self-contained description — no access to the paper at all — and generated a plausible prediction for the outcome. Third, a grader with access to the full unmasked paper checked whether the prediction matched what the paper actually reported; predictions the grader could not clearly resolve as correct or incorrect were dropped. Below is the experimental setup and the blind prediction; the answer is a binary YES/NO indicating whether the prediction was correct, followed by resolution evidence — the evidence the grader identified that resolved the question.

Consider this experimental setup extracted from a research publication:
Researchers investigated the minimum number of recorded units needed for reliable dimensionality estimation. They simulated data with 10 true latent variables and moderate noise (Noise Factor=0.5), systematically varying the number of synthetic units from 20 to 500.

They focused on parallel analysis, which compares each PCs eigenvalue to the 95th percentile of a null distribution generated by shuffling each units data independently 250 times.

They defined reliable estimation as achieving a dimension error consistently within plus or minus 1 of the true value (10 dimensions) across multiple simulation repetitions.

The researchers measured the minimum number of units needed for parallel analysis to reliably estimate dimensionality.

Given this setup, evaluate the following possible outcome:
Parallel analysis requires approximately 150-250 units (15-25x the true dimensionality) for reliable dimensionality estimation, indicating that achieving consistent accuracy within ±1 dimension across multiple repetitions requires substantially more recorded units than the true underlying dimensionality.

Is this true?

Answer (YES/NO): NO